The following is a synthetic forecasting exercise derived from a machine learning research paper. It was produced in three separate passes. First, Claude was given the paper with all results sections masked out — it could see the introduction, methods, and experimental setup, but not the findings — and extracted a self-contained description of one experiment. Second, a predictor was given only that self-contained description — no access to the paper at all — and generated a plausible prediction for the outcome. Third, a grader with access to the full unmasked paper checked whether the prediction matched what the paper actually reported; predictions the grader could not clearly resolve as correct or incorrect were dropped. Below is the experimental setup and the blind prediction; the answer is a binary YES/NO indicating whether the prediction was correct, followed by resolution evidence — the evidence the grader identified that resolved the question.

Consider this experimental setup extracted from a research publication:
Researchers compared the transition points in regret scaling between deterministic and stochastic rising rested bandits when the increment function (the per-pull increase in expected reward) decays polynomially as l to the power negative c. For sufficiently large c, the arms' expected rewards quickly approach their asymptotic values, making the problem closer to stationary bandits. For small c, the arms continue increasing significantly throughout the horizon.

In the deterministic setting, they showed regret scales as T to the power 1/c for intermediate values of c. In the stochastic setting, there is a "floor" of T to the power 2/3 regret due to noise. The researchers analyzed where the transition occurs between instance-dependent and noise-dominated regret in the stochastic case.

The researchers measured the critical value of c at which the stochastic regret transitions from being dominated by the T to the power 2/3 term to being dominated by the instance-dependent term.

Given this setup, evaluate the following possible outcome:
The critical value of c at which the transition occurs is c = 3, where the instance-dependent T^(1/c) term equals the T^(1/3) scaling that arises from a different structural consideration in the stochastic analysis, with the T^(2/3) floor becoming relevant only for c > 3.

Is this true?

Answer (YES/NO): NO